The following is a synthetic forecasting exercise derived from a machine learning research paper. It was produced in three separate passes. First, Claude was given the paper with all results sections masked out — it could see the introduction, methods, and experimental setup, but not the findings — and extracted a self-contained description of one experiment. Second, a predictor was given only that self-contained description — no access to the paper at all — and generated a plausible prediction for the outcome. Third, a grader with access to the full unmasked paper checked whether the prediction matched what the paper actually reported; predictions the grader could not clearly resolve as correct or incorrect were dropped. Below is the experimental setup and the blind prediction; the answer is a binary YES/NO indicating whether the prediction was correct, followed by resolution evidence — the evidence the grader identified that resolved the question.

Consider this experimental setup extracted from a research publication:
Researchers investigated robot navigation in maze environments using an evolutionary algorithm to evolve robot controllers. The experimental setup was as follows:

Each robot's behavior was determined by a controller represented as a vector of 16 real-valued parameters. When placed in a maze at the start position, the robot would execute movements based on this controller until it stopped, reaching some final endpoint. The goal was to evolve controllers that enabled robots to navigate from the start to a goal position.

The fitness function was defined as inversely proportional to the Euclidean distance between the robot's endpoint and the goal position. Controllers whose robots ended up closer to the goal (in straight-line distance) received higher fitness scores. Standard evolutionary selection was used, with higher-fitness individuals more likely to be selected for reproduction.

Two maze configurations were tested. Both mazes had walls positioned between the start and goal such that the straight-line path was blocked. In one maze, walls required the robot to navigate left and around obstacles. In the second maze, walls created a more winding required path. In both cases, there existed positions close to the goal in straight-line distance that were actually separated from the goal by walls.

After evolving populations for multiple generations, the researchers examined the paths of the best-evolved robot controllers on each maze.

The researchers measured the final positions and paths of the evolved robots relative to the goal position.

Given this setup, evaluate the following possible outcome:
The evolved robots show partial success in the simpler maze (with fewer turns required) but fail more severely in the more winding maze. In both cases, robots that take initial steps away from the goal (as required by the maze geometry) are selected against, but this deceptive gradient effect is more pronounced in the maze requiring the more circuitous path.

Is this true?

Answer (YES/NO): NO